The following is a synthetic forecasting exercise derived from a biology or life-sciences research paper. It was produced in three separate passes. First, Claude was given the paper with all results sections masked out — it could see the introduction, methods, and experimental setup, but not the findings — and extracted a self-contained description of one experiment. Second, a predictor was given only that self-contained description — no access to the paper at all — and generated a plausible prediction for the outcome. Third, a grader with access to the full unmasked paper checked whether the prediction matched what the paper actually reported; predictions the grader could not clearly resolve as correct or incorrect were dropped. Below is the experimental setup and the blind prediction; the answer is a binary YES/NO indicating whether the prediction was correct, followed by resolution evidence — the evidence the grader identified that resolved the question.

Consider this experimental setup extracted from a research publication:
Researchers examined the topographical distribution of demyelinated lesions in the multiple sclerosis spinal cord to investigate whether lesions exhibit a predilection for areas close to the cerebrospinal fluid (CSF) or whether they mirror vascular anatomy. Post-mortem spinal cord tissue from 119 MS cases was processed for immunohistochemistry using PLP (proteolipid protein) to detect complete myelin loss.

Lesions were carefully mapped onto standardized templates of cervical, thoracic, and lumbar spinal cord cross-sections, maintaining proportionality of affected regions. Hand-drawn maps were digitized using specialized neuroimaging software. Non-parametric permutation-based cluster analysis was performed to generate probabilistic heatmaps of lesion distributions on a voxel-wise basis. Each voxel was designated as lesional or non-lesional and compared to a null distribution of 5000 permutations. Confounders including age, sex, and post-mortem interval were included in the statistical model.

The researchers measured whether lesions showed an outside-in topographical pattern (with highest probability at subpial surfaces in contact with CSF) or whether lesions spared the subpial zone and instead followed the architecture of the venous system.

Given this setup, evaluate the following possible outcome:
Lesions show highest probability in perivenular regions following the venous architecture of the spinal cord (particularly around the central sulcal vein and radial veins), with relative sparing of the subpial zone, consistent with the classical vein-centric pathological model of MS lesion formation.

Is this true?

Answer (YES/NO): YES